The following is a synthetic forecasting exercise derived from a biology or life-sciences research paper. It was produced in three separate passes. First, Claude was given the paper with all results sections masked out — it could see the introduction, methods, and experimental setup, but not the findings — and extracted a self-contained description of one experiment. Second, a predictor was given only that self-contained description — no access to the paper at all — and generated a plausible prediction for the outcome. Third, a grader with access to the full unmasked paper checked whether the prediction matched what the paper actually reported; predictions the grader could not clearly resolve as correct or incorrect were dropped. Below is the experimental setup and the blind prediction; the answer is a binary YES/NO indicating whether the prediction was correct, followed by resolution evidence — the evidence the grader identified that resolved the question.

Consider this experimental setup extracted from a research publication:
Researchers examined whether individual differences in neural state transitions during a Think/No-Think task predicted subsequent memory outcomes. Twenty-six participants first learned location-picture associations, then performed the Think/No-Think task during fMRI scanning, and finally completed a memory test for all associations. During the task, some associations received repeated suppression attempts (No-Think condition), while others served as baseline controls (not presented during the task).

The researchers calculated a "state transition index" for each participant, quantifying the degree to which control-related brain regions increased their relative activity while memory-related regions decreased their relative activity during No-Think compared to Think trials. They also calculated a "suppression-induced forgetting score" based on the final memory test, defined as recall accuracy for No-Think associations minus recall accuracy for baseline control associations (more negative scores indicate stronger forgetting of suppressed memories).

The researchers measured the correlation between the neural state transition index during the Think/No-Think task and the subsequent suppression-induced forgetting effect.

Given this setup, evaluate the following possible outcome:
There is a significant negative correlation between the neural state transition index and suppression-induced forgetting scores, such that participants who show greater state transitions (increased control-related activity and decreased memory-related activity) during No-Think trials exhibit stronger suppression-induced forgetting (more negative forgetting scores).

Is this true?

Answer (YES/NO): NO